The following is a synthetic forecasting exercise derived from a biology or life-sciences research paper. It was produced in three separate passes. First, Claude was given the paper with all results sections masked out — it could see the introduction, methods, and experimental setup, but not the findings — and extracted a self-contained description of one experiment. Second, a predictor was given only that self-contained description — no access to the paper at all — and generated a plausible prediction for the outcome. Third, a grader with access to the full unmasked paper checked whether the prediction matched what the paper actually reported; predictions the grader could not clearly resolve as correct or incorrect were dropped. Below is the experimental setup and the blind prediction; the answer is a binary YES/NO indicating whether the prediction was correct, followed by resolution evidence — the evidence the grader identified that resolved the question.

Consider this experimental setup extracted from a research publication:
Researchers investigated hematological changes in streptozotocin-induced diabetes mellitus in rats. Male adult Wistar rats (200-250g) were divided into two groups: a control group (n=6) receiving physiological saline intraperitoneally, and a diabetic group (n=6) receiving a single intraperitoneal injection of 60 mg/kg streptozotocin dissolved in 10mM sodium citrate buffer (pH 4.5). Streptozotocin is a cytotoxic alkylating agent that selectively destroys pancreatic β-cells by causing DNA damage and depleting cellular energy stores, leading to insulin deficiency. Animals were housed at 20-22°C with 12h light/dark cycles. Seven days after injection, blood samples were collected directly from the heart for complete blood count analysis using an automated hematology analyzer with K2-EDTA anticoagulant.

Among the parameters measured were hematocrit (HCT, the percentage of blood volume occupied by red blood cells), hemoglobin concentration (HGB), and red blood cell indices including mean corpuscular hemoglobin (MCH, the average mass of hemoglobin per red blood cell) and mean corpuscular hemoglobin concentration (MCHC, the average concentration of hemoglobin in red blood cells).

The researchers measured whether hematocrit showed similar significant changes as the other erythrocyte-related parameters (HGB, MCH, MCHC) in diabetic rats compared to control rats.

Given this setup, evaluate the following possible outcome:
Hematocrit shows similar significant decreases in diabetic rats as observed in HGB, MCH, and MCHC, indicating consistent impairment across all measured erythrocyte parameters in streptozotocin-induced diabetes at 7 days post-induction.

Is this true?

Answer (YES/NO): NO